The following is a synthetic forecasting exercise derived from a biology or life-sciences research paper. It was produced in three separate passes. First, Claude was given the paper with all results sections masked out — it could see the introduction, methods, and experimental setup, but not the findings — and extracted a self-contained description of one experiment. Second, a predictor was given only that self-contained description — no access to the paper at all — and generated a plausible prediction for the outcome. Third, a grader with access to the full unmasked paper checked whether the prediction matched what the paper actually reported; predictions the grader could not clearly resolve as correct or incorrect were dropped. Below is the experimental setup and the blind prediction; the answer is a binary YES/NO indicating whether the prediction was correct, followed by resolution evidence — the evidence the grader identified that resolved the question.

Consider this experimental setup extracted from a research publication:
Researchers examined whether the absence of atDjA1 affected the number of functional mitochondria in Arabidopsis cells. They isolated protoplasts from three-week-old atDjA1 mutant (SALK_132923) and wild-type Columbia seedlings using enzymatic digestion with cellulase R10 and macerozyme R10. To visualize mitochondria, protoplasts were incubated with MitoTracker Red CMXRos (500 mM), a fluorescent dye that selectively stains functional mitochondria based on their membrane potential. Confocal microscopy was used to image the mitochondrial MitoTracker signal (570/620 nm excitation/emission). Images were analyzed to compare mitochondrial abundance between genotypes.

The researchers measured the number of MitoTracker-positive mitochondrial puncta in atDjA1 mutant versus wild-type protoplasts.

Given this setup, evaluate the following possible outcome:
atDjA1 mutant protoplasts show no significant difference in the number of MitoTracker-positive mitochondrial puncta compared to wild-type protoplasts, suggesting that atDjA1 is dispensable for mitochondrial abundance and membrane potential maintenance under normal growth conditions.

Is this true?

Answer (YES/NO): NO